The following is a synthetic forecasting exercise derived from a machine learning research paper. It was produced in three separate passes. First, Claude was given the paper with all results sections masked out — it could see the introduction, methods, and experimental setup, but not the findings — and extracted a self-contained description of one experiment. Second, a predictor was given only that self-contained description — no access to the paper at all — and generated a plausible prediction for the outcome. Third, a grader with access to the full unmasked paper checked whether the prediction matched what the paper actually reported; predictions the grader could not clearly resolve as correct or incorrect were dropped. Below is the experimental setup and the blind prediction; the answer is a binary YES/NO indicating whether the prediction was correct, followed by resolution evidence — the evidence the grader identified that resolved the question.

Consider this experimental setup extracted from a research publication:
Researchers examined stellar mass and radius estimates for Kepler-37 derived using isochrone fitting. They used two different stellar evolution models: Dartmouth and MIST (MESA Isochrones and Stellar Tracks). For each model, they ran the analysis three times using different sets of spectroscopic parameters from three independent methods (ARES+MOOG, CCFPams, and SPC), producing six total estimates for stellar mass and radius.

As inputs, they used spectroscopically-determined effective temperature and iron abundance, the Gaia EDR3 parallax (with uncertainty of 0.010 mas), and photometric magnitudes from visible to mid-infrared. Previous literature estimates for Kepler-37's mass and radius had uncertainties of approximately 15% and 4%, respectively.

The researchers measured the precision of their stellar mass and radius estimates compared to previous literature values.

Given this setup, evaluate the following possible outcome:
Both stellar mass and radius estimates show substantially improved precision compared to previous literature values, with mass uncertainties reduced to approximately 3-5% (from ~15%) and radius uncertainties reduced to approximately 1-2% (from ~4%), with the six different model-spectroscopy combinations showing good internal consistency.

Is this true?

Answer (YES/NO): YES